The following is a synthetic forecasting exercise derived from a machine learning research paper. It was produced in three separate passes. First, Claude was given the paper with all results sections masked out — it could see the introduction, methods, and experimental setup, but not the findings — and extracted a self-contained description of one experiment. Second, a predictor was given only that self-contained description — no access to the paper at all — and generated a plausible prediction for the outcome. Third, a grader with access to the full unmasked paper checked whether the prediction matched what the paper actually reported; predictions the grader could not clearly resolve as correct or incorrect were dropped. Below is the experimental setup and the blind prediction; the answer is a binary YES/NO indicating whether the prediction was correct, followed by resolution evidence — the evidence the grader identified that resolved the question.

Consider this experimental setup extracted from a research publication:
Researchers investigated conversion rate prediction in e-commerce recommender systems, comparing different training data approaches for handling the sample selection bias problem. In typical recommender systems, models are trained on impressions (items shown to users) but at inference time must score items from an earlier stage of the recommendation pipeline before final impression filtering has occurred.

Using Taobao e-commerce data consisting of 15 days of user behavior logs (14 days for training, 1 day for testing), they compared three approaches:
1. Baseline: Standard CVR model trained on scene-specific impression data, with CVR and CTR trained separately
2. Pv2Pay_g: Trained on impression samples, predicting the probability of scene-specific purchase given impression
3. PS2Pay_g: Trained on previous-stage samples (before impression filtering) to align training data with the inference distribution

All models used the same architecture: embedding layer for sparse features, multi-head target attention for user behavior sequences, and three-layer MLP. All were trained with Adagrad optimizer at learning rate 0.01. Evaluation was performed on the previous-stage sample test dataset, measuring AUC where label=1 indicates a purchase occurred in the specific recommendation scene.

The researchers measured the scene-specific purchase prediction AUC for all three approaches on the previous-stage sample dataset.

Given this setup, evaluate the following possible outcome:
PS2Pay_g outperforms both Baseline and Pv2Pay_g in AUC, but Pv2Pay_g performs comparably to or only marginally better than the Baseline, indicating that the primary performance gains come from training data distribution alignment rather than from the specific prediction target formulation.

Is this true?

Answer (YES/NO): NO